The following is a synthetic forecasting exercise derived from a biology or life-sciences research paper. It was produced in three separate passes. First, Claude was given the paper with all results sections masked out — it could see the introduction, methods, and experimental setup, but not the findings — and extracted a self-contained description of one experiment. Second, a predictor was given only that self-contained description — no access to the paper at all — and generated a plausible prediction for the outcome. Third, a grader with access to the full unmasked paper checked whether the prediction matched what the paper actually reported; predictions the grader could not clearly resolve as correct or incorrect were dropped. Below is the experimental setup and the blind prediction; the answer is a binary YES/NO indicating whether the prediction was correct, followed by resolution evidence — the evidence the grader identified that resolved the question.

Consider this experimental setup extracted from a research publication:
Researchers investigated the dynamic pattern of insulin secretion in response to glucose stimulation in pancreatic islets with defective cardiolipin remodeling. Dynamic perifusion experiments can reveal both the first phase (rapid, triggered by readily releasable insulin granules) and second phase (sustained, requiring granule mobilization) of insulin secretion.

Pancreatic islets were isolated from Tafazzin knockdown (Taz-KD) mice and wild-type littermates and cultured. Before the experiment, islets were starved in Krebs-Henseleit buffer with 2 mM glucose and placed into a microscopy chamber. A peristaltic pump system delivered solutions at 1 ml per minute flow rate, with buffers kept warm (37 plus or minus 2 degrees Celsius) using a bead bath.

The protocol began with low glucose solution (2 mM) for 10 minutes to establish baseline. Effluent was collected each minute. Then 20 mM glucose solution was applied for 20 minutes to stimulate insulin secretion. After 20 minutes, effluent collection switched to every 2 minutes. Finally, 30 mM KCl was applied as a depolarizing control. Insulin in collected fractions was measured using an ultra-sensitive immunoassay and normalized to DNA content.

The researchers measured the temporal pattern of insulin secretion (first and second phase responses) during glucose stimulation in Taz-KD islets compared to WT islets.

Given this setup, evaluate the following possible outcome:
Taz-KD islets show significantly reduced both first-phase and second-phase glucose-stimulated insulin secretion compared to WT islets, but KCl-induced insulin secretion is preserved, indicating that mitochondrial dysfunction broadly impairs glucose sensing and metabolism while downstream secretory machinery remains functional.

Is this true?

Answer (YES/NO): NO